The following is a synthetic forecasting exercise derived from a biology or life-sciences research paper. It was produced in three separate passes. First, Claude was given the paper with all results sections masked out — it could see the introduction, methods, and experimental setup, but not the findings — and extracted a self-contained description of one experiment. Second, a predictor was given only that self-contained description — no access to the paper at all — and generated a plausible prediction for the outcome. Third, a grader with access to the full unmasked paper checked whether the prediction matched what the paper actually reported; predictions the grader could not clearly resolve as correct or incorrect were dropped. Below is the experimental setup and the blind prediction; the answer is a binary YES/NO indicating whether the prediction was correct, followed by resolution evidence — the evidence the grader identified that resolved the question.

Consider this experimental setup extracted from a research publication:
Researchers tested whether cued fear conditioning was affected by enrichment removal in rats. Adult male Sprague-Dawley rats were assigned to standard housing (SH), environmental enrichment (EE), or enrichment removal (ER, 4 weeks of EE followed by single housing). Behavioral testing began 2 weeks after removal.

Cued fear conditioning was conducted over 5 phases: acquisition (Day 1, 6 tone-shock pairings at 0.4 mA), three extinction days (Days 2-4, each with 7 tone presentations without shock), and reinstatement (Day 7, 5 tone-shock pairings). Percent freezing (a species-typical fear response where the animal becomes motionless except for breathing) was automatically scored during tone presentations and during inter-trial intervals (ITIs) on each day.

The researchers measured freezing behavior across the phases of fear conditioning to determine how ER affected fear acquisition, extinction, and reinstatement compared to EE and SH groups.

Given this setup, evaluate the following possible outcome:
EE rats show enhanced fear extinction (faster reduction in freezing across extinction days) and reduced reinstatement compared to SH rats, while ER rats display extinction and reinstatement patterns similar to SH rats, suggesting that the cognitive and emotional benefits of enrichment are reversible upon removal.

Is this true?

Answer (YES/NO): NO